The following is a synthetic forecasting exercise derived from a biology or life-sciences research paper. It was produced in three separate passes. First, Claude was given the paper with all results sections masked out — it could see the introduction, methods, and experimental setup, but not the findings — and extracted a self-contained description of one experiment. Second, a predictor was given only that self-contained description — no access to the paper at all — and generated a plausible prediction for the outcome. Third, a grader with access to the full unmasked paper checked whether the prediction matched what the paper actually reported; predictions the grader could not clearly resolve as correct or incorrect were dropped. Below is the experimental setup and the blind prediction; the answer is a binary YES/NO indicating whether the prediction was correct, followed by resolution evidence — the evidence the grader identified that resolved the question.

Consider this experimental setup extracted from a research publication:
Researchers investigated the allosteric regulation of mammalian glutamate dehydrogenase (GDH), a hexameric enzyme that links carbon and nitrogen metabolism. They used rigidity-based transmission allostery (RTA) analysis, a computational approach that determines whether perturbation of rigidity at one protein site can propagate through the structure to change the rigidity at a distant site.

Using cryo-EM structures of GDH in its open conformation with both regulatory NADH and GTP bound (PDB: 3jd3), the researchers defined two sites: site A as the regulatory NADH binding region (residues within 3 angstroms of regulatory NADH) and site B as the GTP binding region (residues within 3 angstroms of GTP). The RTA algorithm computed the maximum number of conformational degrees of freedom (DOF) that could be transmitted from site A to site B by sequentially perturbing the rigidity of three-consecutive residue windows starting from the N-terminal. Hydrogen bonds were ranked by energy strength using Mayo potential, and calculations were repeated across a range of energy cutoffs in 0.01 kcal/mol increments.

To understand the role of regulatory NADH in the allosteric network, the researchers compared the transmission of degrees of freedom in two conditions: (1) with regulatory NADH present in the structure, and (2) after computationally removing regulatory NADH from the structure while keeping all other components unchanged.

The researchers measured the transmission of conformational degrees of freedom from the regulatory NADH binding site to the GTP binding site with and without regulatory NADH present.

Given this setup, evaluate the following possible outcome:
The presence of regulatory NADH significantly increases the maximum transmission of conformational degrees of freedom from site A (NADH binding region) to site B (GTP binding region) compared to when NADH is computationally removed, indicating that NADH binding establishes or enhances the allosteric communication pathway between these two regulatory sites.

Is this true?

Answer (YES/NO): YES